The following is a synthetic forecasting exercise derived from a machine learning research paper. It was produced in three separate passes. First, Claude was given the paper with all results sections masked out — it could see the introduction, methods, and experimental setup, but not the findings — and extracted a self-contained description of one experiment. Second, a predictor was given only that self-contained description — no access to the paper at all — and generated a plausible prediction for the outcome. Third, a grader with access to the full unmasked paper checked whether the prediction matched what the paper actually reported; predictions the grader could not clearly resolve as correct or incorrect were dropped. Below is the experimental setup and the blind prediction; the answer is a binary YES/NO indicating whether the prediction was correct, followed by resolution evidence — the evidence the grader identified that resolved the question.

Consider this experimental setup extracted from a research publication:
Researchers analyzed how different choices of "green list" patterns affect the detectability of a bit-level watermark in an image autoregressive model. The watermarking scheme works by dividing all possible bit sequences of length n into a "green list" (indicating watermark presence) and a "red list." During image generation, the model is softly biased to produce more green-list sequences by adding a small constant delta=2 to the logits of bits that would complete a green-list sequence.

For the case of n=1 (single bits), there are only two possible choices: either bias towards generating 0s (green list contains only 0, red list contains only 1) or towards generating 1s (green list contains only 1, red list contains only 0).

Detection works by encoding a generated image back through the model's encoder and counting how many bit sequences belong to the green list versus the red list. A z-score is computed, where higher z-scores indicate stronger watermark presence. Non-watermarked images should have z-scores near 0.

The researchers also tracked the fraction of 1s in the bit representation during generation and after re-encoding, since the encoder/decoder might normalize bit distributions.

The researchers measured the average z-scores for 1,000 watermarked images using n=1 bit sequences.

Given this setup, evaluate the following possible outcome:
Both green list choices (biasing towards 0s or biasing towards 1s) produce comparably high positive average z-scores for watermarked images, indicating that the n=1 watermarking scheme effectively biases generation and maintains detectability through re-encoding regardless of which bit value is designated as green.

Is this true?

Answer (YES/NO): NO